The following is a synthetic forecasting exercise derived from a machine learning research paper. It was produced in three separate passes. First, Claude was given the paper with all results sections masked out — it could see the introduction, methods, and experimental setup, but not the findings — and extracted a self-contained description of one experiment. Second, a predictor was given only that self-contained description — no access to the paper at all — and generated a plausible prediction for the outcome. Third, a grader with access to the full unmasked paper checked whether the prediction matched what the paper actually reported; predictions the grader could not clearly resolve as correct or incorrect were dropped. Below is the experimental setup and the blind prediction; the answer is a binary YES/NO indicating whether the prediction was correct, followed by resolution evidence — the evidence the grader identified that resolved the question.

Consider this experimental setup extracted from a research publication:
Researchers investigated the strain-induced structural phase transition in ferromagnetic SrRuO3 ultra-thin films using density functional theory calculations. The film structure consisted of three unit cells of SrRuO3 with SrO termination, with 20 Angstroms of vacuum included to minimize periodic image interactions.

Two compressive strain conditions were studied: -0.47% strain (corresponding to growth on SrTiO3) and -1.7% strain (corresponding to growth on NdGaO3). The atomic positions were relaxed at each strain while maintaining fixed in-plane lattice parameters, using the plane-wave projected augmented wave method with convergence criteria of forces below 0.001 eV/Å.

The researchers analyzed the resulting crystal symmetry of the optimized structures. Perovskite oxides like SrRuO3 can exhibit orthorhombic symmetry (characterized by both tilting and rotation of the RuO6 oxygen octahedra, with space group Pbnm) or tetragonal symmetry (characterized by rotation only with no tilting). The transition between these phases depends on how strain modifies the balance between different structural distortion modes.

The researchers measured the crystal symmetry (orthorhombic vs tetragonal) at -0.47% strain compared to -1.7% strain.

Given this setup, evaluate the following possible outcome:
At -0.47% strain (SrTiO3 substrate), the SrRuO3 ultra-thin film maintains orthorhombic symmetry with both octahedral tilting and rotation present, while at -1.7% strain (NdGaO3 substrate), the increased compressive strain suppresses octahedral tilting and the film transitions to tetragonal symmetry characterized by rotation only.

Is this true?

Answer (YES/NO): YES